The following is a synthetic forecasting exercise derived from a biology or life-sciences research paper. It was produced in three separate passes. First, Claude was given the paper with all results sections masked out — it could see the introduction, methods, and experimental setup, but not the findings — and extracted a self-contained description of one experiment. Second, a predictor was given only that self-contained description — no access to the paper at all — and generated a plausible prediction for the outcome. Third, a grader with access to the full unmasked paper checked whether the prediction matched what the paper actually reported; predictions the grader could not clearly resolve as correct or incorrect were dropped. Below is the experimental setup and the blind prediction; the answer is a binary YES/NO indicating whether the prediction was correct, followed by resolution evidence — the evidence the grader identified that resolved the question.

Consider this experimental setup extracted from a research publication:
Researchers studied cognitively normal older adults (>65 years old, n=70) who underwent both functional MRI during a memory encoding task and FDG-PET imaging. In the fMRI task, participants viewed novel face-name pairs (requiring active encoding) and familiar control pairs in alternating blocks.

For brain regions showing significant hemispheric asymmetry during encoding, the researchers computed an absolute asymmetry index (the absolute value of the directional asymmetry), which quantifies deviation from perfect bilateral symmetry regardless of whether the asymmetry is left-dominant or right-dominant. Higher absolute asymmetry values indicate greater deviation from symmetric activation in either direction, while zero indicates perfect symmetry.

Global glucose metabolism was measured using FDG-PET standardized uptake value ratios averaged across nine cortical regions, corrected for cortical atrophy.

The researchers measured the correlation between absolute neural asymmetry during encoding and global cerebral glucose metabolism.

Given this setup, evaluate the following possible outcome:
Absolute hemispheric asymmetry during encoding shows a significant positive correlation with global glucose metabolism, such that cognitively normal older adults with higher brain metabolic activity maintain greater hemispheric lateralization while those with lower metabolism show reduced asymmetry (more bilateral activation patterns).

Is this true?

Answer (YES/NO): NO